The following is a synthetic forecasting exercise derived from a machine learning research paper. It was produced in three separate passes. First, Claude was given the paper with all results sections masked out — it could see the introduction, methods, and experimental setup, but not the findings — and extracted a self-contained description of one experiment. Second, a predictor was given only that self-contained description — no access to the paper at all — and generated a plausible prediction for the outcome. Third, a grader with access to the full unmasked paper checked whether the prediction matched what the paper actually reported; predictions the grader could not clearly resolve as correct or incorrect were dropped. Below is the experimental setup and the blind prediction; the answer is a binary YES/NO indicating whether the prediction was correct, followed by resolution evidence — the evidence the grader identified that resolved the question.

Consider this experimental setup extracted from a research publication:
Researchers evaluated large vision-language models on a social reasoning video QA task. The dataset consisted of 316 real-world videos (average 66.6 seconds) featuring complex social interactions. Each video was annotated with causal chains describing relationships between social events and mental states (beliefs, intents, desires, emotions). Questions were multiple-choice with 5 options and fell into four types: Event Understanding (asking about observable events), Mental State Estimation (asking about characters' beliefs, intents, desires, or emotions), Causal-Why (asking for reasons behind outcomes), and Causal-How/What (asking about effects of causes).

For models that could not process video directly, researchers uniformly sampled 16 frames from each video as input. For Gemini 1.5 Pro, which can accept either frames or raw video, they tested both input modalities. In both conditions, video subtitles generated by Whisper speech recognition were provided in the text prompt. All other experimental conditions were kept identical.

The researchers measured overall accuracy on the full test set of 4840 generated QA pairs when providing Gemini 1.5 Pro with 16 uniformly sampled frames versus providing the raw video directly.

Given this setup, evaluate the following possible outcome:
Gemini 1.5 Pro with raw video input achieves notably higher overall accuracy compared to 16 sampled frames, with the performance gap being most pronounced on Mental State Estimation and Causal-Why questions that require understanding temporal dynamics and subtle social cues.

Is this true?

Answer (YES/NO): NO